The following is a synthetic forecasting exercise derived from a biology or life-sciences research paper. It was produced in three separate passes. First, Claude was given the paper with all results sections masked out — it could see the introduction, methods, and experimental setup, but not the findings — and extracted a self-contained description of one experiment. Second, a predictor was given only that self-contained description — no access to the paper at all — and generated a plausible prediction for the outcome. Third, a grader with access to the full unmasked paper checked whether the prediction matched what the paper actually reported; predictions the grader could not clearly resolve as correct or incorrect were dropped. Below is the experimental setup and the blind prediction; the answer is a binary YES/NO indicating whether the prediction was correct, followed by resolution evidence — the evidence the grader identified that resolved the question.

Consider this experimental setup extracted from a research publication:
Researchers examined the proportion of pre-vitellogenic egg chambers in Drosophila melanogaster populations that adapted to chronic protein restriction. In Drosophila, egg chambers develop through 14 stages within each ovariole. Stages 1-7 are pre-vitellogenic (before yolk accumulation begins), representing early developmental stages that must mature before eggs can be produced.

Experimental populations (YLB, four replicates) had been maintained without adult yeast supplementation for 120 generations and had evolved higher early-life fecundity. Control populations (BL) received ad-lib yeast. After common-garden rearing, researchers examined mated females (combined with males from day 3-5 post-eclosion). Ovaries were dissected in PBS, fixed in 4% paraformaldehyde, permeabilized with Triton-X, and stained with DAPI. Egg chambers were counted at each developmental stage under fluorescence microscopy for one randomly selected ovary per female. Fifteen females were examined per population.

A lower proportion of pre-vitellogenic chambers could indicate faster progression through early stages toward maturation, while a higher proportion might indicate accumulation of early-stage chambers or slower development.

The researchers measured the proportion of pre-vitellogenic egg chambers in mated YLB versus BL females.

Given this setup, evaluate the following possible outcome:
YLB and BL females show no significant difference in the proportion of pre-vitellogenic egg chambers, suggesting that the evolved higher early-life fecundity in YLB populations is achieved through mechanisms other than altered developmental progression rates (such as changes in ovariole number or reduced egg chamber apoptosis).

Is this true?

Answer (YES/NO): YES